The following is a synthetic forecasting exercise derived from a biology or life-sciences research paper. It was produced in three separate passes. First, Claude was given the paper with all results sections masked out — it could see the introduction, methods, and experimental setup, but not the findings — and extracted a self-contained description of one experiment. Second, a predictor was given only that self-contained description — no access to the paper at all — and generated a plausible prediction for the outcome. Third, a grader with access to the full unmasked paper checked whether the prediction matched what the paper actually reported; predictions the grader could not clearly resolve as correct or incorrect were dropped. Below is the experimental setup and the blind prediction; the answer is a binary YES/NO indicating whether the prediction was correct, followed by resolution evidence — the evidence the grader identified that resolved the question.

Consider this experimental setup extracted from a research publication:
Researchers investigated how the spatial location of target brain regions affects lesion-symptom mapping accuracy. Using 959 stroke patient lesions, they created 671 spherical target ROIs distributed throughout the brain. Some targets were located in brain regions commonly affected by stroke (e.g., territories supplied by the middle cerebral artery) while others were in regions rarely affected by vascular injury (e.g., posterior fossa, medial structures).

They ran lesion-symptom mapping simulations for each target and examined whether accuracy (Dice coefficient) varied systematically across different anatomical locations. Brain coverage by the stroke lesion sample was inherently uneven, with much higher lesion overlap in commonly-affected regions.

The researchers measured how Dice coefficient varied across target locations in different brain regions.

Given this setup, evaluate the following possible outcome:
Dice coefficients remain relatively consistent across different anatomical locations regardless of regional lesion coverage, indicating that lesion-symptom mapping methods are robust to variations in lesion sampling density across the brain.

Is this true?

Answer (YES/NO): NO